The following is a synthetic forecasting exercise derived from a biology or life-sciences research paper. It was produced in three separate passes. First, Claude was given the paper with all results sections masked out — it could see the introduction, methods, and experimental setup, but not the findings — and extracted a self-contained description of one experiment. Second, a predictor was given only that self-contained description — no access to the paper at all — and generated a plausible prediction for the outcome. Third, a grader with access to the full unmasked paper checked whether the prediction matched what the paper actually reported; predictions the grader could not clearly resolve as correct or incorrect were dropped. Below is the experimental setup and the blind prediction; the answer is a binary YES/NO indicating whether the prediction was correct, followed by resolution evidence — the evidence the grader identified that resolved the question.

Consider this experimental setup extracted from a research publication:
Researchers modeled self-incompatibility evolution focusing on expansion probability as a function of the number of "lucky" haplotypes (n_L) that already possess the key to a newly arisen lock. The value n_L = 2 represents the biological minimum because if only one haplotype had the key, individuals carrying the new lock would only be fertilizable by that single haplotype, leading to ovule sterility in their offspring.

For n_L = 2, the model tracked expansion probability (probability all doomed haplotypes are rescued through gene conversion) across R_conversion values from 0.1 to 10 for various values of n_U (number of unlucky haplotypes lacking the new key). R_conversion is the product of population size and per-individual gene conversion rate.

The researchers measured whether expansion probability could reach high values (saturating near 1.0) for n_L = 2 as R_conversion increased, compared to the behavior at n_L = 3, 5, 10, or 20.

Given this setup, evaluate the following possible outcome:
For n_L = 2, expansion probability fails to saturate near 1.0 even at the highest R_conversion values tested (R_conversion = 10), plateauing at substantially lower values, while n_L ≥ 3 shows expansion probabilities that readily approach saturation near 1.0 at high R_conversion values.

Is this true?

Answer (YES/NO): NO